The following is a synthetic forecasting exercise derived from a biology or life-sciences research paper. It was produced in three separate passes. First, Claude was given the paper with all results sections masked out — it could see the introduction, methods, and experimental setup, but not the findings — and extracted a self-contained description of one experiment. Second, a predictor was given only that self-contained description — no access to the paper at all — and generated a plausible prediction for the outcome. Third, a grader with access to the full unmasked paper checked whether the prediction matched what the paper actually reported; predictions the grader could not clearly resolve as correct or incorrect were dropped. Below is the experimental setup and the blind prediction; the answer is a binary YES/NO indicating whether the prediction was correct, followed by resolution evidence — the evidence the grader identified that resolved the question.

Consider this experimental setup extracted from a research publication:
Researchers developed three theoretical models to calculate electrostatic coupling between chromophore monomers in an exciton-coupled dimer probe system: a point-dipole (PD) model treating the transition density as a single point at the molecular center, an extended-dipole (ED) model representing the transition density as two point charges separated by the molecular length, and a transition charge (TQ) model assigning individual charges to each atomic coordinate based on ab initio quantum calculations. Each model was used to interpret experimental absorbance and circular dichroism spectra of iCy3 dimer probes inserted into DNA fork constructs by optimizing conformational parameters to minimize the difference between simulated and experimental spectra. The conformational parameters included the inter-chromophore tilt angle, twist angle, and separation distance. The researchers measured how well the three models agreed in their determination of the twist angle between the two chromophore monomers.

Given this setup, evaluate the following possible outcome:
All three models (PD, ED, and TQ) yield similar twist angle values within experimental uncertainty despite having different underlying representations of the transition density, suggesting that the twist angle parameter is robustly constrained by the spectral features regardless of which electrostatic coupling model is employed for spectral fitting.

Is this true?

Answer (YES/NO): YES